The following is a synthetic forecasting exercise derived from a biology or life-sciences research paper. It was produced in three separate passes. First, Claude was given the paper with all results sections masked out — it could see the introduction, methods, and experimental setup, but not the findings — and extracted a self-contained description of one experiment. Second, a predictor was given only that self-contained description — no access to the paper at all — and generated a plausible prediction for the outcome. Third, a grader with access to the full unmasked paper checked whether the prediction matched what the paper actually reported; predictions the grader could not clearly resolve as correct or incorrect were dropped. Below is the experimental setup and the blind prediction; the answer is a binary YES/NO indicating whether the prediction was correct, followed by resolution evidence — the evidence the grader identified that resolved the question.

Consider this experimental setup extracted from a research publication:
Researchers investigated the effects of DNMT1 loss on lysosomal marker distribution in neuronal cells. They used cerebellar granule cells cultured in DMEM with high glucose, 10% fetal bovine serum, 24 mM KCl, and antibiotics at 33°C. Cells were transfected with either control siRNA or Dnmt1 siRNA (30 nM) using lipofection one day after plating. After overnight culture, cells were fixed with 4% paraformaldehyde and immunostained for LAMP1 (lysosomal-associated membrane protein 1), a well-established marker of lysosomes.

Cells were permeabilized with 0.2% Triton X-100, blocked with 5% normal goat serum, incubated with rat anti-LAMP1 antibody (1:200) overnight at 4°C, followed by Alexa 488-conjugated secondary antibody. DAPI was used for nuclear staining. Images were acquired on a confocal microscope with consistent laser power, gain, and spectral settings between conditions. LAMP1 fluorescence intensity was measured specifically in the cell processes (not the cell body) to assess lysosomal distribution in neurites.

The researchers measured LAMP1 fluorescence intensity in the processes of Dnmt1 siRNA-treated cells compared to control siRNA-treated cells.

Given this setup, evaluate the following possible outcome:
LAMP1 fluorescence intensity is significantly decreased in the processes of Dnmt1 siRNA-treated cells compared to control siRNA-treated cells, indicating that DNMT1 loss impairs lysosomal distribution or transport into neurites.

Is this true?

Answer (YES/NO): NO